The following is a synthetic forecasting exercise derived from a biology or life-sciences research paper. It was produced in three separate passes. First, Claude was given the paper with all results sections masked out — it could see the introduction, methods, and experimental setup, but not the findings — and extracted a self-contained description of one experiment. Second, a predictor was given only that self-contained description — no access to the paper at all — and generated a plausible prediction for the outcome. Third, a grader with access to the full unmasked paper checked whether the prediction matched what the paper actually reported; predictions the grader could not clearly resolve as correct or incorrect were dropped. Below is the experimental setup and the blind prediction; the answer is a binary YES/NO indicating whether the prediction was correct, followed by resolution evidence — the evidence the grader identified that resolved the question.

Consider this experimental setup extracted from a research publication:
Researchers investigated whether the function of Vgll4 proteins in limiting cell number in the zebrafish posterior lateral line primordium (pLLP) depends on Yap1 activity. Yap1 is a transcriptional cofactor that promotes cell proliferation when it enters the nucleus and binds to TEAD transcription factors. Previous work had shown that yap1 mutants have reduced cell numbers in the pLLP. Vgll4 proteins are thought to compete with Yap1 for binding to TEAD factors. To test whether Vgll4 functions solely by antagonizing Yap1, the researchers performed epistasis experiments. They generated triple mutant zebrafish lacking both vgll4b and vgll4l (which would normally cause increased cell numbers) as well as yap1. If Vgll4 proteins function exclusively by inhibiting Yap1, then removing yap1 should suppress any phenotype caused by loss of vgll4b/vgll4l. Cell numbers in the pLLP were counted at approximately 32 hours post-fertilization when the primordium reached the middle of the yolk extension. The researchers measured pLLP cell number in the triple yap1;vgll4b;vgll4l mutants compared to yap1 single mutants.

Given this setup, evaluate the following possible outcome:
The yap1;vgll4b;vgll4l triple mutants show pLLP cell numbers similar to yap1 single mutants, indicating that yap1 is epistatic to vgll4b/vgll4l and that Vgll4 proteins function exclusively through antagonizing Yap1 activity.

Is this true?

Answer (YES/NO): NO